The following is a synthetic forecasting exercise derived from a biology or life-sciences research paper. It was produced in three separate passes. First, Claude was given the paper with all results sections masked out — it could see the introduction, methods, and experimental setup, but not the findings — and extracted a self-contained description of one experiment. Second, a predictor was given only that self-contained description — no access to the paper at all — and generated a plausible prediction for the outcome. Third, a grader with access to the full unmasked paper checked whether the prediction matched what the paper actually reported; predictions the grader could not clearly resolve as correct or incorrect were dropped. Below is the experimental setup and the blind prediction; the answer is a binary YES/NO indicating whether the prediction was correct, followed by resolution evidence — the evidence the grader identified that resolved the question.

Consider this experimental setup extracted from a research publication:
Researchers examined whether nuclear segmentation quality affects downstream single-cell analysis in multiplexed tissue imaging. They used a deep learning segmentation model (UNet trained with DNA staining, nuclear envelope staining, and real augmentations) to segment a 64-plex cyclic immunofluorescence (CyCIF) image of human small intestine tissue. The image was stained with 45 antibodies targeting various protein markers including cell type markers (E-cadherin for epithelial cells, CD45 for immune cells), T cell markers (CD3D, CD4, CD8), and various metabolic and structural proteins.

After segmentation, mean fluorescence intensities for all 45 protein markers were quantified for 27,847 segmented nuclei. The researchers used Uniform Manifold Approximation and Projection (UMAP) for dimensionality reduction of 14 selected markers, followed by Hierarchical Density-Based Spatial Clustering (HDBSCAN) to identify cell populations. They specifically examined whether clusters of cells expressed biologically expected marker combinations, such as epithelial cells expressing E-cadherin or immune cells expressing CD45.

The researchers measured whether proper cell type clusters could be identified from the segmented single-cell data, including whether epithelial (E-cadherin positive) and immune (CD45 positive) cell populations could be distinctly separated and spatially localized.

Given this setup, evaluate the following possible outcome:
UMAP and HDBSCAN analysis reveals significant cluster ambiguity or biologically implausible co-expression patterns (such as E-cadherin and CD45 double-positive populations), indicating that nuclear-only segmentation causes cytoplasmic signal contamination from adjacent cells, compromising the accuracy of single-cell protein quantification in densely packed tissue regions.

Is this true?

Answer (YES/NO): NO